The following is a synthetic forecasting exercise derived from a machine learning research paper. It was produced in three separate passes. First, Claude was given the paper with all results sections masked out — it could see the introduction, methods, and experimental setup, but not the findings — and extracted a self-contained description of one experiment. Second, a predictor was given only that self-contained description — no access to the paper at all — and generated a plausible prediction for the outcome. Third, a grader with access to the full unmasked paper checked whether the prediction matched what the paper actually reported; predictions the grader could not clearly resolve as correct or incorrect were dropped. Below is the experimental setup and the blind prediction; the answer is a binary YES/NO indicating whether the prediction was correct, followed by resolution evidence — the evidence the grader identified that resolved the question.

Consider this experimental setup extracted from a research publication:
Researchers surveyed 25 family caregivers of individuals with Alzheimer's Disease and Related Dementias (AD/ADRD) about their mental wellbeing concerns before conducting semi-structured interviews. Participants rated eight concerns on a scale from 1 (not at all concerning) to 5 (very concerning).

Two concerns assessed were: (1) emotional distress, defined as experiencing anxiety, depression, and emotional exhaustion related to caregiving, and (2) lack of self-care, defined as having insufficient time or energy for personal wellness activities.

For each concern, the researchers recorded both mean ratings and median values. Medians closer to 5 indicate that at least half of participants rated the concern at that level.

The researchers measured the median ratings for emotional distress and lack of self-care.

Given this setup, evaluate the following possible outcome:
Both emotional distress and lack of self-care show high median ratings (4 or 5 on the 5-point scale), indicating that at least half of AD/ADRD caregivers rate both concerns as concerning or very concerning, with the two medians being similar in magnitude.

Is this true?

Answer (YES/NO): YES